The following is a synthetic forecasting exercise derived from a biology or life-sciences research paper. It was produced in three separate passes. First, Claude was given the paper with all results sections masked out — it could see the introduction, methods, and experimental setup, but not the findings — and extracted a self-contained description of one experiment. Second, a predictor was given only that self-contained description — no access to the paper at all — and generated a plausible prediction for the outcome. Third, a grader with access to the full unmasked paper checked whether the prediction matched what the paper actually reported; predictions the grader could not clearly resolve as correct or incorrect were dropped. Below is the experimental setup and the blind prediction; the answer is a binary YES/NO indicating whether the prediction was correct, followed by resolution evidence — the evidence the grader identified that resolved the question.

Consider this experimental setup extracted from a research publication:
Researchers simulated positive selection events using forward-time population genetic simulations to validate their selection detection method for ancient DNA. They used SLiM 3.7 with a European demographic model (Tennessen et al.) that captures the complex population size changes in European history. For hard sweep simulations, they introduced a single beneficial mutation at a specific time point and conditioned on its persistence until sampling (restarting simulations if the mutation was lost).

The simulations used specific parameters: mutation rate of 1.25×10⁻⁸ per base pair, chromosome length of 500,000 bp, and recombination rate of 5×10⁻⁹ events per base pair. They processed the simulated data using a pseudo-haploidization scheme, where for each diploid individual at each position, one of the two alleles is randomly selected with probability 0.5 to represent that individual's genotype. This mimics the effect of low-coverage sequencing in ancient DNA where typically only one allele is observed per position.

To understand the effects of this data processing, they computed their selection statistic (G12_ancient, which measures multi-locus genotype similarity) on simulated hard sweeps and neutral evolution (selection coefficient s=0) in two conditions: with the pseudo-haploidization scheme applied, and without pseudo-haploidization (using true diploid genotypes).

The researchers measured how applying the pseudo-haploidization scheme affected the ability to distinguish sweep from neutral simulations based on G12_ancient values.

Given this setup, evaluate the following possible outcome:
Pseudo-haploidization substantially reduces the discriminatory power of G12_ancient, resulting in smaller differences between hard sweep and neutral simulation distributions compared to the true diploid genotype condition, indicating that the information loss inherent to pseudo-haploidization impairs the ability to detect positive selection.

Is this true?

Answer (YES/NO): NO